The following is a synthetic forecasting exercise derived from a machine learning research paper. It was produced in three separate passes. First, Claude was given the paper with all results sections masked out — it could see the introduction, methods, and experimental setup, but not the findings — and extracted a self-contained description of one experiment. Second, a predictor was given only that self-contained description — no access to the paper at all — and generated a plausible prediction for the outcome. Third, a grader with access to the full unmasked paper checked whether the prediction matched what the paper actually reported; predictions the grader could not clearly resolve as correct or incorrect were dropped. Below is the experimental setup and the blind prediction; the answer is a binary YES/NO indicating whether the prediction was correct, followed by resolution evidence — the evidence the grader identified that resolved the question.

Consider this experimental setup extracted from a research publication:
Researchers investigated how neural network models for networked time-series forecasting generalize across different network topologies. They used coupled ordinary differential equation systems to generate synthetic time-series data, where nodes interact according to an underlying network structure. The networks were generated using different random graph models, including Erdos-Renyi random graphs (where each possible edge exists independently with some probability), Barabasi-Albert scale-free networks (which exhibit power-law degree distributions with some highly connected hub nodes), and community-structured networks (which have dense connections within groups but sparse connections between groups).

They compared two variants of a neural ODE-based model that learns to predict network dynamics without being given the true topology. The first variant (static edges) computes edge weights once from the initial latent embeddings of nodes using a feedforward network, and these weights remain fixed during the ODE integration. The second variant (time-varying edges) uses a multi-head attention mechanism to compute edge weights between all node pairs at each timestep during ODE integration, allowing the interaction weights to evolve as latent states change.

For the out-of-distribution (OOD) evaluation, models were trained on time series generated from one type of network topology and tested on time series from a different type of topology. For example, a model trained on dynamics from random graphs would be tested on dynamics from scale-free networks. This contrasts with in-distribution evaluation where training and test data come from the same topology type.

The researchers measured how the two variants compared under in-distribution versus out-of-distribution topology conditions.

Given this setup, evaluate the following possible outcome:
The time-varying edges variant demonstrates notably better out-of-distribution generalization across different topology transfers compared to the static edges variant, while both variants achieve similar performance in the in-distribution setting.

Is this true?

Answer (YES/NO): YES